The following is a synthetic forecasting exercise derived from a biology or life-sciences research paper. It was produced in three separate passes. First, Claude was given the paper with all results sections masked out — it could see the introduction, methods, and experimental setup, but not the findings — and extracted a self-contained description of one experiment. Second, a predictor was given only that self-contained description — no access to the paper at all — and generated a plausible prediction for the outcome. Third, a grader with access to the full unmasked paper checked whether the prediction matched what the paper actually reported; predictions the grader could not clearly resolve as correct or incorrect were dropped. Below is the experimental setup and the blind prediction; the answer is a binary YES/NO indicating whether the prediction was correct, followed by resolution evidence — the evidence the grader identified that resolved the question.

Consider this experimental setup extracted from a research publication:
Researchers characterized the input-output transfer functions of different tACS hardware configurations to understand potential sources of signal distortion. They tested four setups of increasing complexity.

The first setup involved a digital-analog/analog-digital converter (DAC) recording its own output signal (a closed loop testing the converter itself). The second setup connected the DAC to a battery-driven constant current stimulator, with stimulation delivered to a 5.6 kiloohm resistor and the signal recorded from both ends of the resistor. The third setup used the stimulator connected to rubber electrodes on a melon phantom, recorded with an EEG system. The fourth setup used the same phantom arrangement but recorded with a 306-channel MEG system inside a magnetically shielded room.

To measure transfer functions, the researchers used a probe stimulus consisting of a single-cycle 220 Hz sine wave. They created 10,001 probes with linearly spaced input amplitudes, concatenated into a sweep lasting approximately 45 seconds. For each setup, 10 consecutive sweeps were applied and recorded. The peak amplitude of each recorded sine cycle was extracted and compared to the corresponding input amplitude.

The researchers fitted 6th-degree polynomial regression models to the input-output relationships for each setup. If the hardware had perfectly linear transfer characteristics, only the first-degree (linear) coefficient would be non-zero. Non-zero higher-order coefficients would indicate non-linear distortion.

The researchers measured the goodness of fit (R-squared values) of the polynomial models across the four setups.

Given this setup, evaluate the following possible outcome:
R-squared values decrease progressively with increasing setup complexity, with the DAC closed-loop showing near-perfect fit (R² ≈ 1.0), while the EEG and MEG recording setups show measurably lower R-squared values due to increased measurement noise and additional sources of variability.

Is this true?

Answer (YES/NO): NO